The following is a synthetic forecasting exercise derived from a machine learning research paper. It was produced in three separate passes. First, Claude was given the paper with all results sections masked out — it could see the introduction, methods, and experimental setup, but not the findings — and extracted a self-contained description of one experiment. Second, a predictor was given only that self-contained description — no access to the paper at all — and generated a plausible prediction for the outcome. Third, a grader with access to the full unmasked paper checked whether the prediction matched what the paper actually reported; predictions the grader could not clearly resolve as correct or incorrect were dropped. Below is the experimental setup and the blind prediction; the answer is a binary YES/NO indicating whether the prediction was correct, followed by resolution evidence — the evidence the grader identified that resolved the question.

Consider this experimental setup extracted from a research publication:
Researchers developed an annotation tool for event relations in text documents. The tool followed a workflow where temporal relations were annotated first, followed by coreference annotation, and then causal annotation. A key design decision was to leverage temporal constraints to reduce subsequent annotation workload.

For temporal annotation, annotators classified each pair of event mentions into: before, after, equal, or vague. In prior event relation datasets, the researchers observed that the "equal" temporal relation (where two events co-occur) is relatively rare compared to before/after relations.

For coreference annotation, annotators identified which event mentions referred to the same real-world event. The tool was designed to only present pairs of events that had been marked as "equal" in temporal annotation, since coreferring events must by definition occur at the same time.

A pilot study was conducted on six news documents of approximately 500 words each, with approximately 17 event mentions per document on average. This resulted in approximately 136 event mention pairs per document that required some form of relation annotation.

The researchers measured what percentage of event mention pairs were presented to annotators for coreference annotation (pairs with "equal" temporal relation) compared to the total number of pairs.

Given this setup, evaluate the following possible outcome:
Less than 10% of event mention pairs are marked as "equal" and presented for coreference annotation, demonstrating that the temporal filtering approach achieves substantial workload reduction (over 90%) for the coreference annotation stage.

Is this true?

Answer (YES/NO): YES